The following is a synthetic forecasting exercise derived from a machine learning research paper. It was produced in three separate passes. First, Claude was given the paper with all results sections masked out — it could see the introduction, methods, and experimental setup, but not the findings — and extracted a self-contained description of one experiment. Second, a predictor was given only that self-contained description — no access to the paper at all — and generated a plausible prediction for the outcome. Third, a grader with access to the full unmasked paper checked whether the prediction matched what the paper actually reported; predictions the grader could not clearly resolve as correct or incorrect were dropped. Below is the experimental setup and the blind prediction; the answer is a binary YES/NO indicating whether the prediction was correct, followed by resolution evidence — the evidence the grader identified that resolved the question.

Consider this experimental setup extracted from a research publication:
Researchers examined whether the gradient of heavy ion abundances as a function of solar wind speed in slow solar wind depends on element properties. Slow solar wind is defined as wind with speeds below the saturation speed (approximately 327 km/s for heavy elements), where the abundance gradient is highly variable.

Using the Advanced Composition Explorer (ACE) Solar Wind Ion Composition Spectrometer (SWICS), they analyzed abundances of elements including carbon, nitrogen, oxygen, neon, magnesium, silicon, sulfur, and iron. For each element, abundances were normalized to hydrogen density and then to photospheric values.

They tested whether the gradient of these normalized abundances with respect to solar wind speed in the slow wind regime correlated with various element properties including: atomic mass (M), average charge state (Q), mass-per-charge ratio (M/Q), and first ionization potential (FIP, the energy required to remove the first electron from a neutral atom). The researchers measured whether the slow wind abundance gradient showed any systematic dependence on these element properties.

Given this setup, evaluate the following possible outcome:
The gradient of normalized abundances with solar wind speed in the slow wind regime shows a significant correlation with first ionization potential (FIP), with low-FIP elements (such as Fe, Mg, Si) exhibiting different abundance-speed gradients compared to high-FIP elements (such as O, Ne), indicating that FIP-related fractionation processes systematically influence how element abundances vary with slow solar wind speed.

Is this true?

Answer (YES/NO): NO